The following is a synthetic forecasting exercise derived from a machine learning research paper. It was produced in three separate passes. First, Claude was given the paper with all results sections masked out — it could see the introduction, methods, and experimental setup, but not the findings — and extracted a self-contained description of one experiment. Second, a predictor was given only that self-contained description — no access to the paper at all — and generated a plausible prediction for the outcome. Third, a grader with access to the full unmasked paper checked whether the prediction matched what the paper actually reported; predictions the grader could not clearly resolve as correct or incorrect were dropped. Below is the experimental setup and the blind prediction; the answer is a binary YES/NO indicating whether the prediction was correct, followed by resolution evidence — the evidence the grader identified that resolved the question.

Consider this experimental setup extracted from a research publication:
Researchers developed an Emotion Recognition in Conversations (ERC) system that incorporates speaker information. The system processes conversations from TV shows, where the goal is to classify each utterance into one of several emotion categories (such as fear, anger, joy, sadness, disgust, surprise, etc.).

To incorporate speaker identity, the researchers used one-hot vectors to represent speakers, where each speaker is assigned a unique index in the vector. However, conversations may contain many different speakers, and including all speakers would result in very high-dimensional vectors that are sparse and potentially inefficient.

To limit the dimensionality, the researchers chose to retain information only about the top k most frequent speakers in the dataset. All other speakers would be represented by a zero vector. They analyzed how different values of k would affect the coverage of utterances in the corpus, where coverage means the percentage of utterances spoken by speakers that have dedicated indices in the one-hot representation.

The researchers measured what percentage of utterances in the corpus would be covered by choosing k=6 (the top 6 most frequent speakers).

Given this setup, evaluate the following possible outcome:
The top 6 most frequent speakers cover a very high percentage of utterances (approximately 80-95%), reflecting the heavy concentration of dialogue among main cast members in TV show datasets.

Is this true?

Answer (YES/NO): YES